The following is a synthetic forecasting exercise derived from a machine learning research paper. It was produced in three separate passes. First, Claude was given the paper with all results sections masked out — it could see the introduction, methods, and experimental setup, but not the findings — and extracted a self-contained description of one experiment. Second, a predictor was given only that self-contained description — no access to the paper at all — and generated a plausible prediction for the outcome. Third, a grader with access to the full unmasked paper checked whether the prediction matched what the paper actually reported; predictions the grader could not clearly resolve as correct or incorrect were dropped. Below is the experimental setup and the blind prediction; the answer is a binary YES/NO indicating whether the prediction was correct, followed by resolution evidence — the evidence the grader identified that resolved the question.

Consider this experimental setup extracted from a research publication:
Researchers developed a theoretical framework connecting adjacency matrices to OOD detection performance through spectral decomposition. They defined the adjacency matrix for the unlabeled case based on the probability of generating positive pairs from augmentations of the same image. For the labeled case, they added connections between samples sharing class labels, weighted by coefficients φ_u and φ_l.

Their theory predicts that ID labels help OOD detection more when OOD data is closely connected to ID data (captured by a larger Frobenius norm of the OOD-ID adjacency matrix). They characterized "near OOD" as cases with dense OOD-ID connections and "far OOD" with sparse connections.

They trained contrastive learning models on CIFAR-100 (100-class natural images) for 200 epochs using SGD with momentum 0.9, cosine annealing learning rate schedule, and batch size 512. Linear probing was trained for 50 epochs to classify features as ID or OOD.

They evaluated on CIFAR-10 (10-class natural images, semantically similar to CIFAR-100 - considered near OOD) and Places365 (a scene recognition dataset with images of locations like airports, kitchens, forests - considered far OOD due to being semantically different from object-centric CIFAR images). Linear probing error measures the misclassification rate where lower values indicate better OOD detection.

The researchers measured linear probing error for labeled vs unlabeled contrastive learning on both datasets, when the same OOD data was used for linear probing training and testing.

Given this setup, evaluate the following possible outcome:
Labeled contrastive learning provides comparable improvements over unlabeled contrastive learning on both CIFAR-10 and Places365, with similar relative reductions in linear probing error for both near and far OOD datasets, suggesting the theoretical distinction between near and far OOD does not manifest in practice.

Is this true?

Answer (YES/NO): NO